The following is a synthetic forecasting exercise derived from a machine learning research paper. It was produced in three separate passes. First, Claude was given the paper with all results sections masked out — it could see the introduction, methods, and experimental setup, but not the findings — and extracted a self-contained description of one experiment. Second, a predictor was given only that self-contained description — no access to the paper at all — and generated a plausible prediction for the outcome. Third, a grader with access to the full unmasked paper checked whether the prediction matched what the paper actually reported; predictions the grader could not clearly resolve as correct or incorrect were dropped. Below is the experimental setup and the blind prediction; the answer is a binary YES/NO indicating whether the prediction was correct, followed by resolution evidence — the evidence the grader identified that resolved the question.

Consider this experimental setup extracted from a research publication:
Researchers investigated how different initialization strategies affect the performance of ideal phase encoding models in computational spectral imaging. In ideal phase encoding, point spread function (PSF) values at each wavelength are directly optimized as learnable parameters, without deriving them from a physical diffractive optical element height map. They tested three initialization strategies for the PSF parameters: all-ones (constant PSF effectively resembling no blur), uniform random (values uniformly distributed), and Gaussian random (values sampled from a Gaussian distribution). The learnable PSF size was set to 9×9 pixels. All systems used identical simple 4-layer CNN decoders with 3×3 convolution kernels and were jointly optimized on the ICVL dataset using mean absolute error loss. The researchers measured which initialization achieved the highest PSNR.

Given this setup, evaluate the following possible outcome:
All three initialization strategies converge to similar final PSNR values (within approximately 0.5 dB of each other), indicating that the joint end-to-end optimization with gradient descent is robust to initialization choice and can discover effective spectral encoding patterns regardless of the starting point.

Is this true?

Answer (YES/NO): YES